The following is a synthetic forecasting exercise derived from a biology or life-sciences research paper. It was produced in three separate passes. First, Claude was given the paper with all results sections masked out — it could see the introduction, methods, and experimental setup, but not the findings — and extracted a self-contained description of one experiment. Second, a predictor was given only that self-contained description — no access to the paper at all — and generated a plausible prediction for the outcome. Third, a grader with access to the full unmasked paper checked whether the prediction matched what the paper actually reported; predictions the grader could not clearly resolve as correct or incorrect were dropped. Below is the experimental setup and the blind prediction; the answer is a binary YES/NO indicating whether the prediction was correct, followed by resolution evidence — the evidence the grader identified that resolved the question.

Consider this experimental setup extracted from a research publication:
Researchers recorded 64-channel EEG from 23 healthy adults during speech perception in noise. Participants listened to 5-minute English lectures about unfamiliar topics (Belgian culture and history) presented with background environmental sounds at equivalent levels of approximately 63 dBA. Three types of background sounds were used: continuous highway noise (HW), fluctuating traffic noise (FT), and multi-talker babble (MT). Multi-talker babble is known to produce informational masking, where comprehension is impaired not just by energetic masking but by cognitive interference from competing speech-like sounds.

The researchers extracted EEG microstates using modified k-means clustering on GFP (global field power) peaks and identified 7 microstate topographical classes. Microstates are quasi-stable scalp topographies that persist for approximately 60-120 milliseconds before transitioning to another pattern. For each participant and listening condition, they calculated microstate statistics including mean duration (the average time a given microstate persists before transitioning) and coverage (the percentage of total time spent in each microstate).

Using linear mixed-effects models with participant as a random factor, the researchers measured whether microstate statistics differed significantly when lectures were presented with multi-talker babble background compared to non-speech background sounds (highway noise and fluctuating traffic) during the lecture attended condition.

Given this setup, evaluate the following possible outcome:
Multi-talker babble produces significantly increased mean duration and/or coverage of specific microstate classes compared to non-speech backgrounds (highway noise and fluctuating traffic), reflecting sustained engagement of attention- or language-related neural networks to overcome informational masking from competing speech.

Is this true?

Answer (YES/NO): NO